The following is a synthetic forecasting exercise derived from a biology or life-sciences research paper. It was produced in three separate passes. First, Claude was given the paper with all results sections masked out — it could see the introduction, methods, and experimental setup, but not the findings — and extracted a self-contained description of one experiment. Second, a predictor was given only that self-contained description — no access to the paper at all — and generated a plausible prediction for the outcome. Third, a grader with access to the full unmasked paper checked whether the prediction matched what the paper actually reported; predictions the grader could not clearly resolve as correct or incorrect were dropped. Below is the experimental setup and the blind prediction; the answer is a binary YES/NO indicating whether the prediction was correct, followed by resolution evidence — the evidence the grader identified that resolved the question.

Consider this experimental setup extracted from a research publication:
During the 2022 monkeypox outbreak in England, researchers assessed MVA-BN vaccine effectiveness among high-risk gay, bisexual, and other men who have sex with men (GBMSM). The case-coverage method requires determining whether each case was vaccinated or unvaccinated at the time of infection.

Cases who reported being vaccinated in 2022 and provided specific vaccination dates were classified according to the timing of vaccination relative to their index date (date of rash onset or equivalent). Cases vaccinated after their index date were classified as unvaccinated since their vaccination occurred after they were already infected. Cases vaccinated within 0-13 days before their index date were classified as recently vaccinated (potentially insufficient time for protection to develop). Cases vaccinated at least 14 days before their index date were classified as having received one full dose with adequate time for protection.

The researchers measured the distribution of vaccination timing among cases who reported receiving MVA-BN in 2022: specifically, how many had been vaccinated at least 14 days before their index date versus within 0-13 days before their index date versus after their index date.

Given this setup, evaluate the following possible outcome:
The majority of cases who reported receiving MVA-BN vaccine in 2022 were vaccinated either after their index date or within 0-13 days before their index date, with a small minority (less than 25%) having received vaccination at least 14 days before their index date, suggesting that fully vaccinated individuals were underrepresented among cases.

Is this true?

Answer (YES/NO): YES